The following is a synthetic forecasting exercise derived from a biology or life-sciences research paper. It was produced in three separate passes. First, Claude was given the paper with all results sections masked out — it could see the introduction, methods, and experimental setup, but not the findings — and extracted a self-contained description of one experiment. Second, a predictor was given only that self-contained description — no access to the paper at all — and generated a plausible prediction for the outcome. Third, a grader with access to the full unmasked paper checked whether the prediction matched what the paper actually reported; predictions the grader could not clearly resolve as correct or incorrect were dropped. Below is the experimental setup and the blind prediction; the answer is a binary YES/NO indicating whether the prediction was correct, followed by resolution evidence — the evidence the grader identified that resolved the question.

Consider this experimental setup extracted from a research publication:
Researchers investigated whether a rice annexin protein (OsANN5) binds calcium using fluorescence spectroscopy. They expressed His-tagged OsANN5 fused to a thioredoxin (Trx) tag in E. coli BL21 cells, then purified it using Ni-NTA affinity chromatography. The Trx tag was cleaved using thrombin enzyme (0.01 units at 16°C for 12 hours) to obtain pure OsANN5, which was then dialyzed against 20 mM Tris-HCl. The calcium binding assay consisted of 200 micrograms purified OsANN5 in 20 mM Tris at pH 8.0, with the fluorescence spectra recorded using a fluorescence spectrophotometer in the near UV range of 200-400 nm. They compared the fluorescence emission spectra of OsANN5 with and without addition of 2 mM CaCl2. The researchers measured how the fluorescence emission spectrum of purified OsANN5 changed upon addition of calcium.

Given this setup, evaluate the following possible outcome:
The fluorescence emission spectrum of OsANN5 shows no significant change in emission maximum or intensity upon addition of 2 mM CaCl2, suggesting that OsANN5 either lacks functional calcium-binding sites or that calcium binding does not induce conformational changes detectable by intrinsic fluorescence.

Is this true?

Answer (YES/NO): NO